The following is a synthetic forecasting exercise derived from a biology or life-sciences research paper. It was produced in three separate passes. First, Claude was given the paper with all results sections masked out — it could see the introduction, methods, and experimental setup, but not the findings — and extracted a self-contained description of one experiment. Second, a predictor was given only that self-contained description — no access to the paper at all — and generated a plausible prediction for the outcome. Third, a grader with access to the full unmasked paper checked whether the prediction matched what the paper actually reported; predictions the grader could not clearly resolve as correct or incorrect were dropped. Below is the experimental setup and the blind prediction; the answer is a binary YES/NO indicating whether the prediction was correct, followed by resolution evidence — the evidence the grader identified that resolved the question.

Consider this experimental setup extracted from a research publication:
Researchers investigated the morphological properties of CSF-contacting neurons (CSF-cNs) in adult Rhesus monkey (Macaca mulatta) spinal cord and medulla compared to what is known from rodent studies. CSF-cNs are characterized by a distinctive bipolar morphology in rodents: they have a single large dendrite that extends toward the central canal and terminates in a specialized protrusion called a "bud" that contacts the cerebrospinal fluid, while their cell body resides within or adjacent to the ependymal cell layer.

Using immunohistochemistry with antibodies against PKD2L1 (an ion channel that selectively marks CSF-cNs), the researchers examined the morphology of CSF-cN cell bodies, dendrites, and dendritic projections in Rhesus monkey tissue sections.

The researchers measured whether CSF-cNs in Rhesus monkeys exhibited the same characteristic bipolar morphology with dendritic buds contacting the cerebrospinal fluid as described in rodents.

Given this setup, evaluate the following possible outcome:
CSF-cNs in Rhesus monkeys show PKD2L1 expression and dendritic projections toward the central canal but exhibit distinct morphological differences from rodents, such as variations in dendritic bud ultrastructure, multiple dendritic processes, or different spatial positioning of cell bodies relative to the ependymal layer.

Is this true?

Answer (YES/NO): NO